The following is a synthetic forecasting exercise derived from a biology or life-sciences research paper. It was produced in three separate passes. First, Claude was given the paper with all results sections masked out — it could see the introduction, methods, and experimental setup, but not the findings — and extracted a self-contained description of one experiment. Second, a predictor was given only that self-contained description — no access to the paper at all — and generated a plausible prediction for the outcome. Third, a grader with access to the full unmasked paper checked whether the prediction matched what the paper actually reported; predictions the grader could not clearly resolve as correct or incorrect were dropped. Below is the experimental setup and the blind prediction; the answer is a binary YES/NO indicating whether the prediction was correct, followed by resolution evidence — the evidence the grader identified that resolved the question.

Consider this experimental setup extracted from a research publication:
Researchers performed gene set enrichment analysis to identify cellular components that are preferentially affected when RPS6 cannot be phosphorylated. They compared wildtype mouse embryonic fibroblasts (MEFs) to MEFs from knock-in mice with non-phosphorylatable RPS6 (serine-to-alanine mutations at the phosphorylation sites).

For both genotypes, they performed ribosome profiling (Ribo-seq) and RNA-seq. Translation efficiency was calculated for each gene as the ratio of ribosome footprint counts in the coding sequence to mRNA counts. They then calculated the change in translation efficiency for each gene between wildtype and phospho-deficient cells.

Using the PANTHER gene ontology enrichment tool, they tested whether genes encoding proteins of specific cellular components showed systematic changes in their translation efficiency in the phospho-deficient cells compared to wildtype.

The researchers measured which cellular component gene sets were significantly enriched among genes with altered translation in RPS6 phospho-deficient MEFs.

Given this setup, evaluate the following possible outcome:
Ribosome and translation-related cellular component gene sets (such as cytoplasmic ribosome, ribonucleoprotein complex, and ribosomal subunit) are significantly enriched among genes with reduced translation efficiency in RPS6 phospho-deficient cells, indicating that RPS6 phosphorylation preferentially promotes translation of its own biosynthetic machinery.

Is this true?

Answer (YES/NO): NO